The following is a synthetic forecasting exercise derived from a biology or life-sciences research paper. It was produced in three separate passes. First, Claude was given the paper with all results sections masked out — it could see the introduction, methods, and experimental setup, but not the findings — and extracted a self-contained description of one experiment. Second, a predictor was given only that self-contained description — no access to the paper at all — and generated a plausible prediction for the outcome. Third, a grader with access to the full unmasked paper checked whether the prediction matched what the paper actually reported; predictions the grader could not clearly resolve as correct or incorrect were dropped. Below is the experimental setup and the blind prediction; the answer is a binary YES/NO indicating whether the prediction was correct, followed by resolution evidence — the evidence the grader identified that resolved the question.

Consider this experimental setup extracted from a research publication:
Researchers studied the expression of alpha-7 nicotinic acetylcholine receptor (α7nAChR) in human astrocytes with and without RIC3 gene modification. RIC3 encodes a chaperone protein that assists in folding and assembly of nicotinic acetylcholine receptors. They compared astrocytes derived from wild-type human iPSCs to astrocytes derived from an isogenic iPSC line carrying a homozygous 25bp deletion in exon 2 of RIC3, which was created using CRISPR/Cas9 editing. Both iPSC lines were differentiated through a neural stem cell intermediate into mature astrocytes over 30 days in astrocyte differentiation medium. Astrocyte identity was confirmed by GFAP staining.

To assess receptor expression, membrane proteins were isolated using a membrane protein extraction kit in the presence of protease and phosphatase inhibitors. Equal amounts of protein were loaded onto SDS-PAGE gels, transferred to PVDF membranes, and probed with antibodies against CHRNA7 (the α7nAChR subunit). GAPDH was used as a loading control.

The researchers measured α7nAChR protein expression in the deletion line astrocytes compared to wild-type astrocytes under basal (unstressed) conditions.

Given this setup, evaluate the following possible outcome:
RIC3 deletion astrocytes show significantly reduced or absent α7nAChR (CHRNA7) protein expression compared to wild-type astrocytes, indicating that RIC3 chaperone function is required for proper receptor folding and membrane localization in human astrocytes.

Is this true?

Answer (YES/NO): NO